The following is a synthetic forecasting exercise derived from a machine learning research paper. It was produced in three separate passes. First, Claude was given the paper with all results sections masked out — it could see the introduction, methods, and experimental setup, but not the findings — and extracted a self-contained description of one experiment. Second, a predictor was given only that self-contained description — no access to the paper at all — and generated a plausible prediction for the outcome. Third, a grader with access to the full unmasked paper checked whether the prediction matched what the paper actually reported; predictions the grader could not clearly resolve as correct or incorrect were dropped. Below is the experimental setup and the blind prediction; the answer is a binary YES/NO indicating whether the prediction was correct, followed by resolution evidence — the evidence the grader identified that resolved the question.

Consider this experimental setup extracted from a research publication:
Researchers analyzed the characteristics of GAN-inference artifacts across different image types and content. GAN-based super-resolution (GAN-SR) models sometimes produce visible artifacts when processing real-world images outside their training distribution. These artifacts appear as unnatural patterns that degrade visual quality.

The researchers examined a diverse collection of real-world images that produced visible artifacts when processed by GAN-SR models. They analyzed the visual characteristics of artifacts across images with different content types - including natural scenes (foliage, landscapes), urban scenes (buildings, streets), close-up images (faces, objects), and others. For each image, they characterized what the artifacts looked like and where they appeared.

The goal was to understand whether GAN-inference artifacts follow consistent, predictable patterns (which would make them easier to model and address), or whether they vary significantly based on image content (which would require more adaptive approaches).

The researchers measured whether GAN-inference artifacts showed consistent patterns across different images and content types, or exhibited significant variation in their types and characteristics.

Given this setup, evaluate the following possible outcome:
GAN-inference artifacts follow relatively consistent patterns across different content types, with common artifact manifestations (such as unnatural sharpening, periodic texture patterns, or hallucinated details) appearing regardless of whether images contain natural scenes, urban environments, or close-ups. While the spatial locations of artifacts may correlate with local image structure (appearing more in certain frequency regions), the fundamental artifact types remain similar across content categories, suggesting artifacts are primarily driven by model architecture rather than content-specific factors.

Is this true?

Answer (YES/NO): NO